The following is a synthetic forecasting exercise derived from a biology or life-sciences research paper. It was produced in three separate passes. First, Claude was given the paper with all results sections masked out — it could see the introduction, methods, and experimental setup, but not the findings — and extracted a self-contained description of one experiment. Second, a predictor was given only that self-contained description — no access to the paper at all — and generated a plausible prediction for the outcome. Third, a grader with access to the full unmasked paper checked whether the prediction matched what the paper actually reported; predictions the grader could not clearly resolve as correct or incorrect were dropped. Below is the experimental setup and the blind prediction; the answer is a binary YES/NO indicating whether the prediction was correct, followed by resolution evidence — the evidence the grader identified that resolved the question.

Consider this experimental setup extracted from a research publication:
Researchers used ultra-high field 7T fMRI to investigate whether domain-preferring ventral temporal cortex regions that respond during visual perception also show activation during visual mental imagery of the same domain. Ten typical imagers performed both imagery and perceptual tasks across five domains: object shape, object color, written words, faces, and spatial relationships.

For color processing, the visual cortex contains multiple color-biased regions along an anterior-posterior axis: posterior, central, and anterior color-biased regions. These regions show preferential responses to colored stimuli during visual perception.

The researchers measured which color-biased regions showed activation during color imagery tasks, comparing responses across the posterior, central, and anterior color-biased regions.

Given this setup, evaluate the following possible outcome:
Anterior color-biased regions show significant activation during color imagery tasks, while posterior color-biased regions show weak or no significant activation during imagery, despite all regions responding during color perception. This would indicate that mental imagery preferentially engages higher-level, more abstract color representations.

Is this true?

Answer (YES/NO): YES